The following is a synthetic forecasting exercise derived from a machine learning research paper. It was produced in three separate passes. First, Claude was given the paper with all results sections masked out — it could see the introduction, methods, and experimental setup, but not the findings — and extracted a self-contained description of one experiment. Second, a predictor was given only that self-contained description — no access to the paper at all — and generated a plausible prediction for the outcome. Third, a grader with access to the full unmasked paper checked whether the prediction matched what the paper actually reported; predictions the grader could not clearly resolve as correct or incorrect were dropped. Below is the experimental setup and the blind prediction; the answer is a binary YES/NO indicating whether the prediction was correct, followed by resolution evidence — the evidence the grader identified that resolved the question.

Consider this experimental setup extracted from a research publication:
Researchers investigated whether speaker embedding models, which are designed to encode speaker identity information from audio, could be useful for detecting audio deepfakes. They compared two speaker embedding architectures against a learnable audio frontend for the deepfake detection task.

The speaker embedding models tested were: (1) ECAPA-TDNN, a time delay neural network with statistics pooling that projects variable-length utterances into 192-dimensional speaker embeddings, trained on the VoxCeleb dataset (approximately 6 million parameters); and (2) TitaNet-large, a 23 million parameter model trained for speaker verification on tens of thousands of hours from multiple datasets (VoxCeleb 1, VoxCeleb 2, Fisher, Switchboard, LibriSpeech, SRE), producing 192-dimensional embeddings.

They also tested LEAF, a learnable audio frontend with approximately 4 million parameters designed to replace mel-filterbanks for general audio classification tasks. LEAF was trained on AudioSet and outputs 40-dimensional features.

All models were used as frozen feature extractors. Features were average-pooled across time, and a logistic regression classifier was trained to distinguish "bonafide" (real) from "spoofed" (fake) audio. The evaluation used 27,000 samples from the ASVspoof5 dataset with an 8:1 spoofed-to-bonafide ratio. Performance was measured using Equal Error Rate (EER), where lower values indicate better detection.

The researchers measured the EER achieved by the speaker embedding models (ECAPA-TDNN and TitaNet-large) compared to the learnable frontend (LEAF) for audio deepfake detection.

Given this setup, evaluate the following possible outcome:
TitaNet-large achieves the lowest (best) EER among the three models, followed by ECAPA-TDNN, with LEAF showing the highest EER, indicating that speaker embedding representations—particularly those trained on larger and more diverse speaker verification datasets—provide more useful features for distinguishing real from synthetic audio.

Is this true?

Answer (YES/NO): YES